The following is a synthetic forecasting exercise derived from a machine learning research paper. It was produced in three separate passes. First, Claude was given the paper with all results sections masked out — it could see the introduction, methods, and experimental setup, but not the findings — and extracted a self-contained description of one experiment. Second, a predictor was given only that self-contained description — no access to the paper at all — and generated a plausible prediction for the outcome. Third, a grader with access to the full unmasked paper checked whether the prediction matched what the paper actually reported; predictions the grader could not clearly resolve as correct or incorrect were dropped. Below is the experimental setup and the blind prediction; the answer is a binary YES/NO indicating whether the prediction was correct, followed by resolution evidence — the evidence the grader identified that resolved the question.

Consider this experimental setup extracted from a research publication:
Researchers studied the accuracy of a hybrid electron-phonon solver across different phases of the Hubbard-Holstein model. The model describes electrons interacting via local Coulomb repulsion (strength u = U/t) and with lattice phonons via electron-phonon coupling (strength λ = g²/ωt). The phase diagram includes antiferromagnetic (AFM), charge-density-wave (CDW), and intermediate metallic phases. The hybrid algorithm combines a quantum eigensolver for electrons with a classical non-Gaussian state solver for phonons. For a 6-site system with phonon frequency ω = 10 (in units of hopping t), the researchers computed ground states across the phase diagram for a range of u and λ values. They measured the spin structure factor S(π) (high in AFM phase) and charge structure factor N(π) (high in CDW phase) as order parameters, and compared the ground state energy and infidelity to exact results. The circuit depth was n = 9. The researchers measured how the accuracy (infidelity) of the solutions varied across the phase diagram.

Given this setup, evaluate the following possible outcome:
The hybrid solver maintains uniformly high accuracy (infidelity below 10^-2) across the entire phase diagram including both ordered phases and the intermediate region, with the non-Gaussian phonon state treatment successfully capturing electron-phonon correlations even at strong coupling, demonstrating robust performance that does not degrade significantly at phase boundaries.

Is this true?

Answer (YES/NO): NO